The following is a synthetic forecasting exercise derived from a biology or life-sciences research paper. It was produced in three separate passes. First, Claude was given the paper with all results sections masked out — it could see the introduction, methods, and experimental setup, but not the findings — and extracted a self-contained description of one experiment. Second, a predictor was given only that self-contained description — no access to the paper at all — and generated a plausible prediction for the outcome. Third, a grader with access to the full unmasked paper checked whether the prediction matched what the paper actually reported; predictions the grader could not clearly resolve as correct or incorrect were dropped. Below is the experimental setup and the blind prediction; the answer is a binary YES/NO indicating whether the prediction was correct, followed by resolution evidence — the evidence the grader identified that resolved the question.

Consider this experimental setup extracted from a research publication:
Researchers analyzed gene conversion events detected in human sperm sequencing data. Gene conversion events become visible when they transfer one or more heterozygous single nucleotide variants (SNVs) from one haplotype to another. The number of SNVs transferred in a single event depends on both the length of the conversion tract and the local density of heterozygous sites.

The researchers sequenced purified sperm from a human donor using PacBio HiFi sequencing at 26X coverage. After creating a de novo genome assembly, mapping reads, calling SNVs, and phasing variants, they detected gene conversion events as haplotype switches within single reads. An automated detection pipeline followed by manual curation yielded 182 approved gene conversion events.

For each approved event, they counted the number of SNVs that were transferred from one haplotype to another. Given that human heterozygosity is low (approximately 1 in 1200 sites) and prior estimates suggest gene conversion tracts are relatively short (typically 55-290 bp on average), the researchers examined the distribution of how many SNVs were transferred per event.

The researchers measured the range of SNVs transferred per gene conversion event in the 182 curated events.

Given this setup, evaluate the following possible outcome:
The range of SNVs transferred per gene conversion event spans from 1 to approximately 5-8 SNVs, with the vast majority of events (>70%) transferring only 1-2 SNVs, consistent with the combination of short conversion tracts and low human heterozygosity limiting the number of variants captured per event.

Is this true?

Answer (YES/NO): NO